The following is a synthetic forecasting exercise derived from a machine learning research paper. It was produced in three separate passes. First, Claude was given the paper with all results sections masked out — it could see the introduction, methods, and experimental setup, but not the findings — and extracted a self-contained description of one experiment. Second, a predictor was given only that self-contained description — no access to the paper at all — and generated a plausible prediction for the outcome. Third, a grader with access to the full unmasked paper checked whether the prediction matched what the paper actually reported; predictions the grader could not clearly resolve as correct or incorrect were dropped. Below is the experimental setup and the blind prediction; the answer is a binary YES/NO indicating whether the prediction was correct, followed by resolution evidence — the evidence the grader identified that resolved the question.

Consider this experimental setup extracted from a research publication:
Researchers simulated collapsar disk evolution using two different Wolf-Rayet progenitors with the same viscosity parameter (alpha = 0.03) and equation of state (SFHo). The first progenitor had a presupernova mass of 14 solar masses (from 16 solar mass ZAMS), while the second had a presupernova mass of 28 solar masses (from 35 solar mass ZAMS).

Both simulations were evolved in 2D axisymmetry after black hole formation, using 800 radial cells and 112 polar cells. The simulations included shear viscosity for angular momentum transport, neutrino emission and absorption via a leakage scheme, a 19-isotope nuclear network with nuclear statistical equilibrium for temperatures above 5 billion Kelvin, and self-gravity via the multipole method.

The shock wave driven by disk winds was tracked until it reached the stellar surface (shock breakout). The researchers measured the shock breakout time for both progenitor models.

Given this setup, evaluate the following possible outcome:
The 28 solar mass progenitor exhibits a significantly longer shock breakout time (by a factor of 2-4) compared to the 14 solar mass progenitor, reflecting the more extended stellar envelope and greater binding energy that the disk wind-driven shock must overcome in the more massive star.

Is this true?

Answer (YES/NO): NO